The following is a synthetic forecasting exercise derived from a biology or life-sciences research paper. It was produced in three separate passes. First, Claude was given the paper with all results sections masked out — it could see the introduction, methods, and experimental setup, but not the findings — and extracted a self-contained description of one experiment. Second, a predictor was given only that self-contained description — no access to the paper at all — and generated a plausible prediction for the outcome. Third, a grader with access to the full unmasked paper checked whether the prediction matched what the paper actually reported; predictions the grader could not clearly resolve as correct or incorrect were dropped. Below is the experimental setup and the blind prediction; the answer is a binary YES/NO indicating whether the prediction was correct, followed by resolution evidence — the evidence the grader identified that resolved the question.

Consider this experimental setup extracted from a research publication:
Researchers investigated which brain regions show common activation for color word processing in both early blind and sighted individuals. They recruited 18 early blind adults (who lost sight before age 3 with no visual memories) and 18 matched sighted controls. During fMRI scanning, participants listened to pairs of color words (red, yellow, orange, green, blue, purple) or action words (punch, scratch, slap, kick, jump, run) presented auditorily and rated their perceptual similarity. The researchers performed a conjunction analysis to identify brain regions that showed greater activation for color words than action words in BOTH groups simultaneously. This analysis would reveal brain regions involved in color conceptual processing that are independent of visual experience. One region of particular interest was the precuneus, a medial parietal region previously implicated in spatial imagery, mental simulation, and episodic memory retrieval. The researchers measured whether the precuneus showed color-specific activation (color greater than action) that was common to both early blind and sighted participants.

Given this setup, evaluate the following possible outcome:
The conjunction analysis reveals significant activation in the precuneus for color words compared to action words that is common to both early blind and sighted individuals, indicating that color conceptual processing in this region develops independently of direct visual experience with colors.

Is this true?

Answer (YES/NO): NO